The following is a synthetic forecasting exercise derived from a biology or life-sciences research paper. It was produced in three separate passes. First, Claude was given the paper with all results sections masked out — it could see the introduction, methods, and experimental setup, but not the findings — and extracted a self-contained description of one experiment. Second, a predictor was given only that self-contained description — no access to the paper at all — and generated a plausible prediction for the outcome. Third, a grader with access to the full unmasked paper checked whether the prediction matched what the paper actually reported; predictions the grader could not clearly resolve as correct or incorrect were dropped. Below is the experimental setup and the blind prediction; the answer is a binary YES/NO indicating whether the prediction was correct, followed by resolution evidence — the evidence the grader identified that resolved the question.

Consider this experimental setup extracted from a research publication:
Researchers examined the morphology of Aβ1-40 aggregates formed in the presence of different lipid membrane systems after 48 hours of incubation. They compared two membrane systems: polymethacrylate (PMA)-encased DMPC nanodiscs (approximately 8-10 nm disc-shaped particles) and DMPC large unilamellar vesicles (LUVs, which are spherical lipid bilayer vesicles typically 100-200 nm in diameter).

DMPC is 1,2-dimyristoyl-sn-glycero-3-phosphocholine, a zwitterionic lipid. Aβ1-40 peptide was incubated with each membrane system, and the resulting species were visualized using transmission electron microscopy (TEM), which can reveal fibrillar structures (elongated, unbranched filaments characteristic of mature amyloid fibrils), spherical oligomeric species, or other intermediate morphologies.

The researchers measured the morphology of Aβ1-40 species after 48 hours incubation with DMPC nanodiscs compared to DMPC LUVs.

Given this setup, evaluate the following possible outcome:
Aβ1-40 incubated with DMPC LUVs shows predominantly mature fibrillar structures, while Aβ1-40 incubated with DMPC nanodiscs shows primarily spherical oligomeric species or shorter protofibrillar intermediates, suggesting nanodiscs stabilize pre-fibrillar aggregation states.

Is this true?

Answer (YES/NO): NO